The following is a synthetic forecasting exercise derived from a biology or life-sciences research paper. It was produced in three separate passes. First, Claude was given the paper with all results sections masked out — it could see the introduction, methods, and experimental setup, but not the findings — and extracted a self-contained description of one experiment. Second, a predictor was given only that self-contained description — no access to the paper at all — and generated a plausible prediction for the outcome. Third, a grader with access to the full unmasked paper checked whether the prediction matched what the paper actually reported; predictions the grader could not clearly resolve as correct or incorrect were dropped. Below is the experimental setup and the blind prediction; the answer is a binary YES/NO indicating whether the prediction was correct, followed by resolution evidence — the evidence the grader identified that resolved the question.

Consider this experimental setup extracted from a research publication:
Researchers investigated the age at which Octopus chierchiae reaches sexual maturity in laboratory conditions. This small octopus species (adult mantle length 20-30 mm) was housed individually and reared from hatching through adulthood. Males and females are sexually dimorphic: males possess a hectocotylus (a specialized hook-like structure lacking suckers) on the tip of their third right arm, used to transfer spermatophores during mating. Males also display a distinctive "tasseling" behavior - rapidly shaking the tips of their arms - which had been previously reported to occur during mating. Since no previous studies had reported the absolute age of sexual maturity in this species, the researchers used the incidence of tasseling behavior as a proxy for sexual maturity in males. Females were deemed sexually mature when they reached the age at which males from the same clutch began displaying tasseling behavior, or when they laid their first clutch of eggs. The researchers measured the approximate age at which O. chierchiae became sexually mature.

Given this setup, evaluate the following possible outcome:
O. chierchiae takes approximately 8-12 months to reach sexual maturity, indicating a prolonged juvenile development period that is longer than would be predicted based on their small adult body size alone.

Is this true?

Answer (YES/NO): NO